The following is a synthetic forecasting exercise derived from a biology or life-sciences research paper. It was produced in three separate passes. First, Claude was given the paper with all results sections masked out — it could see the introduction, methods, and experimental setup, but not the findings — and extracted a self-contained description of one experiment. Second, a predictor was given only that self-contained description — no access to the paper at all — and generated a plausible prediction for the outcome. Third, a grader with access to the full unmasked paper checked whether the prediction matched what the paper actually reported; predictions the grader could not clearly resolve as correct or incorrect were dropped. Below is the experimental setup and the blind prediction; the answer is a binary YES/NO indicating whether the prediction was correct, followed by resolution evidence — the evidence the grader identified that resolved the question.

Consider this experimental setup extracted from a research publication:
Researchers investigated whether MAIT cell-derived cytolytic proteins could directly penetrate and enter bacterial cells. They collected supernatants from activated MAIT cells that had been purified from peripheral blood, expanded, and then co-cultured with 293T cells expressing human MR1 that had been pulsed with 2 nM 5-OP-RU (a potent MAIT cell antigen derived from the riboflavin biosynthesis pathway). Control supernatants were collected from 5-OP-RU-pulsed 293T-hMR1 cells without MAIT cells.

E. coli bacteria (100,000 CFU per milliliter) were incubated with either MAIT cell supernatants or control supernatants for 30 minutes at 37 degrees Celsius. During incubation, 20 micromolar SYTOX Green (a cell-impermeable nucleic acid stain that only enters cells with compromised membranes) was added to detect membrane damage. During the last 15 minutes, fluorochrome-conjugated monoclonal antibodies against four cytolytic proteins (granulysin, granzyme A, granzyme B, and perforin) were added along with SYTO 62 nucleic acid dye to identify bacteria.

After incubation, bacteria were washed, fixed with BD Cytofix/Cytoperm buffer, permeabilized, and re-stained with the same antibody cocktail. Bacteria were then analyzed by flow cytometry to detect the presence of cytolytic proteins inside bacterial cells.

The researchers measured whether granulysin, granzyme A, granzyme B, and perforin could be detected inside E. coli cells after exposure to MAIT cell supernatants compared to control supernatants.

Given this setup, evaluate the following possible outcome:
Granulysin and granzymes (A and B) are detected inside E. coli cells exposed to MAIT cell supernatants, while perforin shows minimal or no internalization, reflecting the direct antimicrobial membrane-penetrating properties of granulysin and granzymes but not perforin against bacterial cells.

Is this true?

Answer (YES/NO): NO